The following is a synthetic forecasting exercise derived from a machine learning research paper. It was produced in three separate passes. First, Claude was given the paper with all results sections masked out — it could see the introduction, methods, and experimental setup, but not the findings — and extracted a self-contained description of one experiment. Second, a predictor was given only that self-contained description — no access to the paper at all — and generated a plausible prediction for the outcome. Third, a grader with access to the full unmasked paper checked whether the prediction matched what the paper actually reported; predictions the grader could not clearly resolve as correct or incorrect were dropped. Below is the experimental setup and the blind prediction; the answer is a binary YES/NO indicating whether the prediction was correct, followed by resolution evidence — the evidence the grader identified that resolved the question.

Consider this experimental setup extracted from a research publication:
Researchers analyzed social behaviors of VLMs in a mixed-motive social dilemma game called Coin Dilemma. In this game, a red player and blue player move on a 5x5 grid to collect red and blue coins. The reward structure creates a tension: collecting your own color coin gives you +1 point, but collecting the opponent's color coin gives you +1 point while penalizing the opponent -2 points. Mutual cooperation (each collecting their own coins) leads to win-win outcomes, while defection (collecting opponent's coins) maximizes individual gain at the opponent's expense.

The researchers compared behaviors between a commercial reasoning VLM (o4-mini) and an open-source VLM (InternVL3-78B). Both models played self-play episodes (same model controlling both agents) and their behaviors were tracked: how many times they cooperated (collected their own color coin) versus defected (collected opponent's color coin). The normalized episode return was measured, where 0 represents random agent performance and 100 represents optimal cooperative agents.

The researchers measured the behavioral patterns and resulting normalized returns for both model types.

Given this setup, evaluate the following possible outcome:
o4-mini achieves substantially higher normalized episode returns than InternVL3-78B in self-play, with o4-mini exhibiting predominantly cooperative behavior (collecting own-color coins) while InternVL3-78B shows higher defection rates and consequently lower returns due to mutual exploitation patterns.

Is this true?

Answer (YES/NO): NO